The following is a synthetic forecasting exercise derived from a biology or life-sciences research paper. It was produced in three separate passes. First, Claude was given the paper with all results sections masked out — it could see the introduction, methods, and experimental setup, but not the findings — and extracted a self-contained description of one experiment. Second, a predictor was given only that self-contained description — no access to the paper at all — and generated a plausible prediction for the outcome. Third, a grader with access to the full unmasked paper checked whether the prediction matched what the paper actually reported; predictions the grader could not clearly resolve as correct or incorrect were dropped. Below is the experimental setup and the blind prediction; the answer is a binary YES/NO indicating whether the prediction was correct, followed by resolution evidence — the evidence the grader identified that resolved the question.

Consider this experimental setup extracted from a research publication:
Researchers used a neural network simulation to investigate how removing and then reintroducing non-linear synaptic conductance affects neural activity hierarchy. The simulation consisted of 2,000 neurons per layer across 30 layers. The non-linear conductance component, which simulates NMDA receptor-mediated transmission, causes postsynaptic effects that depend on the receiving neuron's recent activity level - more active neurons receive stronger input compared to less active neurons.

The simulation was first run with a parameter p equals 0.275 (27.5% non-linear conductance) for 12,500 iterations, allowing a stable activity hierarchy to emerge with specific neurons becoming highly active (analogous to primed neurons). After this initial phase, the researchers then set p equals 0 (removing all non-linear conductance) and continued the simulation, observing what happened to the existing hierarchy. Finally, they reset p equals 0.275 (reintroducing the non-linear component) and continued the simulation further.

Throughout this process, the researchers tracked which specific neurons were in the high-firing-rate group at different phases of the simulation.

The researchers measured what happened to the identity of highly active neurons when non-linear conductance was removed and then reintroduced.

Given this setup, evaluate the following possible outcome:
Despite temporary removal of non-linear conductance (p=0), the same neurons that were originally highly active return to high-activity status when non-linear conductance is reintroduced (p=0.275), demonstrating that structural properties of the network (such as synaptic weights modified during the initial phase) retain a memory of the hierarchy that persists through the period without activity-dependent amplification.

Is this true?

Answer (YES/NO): NO